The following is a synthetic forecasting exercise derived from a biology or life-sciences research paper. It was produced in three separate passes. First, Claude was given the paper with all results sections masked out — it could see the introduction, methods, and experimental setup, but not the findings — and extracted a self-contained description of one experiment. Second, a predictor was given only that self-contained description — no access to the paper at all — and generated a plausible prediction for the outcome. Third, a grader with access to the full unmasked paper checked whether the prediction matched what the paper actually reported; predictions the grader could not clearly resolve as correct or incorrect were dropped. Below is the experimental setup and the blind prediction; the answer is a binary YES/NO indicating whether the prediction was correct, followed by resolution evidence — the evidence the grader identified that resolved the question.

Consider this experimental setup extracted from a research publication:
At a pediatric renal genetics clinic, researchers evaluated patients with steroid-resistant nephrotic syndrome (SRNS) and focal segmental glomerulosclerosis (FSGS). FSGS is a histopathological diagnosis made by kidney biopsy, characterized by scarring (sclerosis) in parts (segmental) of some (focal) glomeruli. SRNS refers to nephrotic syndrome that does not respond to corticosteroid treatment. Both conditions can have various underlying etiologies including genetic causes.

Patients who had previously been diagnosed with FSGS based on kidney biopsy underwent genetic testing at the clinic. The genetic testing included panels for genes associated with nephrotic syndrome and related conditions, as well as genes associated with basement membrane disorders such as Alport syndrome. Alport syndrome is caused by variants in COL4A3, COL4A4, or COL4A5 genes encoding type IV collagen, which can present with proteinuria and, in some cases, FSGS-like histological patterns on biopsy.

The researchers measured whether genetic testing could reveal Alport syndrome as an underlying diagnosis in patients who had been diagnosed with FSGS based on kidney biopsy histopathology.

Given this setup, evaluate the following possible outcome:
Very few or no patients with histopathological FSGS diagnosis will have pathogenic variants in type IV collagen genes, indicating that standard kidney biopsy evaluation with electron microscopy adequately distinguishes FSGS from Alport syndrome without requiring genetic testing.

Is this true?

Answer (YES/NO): NO